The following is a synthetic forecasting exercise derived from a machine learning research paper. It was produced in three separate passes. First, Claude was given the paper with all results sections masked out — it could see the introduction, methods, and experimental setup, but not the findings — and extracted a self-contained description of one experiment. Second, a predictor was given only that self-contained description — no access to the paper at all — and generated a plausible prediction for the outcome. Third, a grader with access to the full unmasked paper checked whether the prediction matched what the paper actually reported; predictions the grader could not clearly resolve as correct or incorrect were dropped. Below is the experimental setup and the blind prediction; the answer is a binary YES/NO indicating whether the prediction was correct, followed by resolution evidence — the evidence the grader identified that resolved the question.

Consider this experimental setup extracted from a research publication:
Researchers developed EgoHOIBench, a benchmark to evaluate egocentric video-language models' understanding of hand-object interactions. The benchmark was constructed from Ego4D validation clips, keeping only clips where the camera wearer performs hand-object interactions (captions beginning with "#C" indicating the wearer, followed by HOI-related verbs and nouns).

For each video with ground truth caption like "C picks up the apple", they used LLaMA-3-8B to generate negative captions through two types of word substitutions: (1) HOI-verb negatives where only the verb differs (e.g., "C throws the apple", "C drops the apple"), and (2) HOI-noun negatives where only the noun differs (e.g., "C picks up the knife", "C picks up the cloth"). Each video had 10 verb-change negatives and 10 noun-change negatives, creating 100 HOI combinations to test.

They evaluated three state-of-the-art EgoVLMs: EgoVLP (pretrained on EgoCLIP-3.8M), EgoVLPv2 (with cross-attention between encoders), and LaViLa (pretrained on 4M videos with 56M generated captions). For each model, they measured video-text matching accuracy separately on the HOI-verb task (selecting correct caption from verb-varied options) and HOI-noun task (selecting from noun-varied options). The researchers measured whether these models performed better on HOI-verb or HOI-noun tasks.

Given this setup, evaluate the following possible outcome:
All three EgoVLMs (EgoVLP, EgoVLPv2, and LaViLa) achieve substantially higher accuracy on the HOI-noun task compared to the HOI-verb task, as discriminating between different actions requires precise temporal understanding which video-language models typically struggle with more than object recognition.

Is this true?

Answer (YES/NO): YES